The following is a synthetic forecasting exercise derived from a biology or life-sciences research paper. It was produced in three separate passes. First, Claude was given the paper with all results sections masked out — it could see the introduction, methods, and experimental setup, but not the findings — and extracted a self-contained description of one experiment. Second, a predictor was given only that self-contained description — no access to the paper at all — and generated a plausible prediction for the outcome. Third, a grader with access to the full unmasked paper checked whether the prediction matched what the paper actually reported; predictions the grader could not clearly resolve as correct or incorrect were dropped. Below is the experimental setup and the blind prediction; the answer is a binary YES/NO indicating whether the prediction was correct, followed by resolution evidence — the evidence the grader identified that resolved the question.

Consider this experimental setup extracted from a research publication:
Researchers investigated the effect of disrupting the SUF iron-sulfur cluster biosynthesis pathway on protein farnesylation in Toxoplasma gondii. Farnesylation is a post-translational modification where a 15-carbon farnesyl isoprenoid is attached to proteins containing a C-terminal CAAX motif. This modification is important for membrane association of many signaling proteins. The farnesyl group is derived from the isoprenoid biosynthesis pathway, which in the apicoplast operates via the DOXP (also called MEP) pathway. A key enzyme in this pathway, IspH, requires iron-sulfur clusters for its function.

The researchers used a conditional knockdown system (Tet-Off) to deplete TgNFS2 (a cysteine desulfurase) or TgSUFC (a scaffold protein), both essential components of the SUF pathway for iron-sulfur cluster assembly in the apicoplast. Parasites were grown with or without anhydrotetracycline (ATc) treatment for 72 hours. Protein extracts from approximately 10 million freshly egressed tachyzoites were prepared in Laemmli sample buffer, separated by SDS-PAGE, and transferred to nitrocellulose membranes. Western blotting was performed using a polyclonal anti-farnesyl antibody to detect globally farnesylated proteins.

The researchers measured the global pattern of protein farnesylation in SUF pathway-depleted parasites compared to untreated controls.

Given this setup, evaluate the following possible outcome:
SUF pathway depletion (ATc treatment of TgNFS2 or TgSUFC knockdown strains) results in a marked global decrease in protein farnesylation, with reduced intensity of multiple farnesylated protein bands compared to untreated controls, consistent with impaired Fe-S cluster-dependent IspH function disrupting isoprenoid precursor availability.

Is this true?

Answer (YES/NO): NO